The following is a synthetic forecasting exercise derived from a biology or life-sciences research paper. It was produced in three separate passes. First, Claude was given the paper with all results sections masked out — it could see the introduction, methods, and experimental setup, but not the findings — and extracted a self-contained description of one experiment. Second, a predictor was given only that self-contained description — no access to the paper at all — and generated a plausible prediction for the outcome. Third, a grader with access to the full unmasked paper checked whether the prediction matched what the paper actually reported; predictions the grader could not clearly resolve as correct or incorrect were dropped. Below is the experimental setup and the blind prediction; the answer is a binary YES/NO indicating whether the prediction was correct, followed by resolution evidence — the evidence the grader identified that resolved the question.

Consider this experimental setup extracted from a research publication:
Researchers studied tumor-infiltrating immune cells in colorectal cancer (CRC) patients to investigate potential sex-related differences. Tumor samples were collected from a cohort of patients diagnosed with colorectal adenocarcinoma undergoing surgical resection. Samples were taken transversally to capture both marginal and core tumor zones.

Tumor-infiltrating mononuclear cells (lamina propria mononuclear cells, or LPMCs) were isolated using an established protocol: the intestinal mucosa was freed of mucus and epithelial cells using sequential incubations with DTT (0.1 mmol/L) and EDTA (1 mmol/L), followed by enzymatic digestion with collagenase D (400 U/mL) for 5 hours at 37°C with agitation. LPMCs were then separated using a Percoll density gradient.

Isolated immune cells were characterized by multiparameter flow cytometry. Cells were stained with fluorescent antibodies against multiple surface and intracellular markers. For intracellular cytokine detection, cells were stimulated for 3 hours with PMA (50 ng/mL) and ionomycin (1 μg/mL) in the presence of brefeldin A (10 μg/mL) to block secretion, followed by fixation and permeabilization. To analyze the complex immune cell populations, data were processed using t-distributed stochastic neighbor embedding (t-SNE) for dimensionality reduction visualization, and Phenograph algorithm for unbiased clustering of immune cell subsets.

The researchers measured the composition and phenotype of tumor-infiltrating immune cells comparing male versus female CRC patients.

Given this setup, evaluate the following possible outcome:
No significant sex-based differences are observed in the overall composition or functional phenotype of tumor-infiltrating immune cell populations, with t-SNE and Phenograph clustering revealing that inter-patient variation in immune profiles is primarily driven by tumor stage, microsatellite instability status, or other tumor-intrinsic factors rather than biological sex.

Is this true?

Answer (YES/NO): NO